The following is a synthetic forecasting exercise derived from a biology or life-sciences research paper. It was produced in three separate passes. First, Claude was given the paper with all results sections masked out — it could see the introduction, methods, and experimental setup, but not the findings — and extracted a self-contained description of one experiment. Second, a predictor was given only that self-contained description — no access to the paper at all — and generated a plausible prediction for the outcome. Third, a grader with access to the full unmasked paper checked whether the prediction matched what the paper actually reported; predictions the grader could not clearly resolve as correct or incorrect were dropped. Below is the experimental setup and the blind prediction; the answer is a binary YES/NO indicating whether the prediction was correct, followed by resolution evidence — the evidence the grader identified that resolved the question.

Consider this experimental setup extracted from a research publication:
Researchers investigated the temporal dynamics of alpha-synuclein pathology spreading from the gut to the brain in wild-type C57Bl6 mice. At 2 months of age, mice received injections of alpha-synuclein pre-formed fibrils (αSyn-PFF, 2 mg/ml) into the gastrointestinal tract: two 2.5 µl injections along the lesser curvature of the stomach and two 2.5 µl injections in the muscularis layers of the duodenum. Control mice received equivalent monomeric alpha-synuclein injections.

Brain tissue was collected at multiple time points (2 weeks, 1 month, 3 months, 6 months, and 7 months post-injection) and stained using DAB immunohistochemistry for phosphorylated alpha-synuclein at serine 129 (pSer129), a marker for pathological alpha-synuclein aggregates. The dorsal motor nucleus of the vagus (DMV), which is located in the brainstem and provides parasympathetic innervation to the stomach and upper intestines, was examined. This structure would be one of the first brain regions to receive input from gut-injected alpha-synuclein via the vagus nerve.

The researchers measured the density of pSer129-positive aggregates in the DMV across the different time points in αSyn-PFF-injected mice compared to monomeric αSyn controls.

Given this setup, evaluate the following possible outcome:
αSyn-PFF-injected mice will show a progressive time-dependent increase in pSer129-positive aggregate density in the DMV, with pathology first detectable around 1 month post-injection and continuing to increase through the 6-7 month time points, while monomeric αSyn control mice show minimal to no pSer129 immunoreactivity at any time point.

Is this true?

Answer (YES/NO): NO